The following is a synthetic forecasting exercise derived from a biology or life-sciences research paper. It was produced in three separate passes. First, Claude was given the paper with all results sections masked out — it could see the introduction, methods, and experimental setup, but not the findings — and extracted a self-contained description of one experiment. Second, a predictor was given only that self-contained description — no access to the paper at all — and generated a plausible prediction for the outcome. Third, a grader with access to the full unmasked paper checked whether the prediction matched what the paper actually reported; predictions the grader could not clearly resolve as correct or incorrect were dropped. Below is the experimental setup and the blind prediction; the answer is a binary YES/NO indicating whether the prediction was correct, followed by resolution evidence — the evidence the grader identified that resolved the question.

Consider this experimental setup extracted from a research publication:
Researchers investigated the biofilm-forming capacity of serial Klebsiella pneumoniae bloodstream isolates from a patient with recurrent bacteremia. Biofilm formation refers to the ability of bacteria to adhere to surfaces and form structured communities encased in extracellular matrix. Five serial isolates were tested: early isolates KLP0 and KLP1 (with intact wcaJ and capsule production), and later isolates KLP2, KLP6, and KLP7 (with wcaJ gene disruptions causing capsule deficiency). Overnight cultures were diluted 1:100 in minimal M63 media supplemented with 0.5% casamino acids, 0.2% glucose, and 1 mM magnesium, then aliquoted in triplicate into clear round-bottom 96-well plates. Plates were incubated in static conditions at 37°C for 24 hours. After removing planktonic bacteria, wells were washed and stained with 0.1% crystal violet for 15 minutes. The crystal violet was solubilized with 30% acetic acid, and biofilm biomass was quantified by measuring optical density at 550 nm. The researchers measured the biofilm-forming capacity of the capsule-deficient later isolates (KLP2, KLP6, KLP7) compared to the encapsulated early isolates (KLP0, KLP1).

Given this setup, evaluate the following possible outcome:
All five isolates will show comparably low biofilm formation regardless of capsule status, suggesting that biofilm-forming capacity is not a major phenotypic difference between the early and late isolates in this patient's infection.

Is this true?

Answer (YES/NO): NO